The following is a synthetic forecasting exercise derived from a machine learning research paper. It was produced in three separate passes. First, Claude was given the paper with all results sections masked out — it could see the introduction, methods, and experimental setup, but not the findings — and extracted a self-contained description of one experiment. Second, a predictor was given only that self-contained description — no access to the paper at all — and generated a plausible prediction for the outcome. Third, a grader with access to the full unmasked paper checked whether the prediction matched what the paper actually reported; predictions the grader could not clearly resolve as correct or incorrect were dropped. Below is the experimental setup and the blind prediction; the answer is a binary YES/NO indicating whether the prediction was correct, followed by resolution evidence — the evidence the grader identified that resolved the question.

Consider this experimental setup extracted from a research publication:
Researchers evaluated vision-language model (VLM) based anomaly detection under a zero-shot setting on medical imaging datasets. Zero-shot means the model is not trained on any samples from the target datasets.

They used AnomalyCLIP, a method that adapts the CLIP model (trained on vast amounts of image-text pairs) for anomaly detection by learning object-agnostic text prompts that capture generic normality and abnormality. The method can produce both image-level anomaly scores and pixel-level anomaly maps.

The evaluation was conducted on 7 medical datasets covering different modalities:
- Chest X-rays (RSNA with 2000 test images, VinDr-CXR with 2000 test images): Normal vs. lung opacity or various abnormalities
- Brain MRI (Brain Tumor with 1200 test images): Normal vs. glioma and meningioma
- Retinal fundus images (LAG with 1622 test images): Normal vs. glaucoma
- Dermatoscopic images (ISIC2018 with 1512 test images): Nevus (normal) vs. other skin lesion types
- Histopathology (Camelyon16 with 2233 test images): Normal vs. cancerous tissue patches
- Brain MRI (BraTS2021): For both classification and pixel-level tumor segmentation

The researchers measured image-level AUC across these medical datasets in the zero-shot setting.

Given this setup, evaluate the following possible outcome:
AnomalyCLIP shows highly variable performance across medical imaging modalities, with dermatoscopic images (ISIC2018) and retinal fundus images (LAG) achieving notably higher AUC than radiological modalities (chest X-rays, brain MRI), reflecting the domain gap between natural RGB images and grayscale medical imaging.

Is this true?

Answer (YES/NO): NO